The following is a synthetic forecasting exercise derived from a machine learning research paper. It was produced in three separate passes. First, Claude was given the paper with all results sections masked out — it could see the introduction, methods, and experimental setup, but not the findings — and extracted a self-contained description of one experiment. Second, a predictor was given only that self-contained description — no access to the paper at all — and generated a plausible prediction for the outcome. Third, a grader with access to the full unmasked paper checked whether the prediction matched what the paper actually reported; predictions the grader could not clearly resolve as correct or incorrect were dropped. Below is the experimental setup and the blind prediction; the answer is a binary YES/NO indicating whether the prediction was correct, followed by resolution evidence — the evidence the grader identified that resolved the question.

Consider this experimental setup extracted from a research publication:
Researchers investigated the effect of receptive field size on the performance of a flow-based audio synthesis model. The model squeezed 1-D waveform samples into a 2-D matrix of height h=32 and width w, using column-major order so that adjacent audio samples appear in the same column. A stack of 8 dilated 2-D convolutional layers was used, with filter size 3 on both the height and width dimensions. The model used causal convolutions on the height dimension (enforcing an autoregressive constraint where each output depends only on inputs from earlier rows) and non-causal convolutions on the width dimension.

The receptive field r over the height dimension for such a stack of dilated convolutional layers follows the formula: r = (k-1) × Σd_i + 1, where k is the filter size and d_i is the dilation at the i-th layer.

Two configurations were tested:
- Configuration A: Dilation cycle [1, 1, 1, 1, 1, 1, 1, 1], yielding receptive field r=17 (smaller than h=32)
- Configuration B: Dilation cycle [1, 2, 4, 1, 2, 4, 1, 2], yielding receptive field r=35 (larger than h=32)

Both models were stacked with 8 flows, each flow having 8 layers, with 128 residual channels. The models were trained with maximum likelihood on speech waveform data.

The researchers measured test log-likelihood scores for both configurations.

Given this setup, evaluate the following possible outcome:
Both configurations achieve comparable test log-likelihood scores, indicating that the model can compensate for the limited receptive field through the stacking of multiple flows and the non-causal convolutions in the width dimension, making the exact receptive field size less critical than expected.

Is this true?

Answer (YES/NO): NO